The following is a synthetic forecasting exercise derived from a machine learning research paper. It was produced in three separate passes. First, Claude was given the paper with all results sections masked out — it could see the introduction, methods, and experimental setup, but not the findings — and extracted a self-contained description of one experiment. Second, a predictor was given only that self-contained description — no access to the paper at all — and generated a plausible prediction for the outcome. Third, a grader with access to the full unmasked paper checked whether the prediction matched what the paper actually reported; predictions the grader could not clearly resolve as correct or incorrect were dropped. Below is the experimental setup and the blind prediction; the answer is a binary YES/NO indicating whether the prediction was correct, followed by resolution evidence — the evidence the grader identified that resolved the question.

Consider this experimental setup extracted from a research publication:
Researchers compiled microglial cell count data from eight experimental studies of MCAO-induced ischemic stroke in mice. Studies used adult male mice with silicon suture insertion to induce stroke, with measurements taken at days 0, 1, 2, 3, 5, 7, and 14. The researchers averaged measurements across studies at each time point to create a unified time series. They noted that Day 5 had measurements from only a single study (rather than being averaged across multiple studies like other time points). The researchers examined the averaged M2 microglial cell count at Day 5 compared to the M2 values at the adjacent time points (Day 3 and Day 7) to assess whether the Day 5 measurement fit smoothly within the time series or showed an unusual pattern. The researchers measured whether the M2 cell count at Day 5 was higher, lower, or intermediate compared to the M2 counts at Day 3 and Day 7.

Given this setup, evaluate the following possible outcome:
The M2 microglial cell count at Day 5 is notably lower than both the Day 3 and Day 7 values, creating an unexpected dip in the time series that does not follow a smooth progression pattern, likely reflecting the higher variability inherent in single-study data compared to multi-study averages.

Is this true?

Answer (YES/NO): NO